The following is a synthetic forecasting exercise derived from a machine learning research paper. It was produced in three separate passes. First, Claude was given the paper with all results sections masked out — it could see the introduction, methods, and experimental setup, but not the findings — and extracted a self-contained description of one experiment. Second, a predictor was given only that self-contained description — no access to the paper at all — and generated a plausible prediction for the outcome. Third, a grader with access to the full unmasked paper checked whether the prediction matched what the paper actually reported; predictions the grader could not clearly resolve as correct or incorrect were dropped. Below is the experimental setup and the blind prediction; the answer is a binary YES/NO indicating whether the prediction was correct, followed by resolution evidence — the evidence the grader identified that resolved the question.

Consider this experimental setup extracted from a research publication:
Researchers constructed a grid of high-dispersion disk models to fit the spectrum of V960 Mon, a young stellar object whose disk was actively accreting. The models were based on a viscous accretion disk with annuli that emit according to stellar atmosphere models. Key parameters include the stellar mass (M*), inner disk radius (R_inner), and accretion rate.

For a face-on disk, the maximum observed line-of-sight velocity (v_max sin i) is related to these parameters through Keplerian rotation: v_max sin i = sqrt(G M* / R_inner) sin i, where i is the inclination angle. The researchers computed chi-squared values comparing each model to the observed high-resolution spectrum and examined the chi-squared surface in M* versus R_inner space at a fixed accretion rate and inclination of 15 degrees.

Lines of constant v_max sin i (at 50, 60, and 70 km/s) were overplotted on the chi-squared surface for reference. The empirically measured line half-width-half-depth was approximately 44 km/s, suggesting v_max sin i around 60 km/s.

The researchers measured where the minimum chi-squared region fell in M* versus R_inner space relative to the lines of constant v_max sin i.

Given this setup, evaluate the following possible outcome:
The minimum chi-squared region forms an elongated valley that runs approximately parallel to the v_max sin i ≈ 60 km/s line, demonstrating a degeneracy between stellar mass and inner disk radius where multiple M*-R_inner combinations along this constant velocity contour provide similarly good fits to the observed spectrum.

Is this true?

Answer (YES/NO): NO